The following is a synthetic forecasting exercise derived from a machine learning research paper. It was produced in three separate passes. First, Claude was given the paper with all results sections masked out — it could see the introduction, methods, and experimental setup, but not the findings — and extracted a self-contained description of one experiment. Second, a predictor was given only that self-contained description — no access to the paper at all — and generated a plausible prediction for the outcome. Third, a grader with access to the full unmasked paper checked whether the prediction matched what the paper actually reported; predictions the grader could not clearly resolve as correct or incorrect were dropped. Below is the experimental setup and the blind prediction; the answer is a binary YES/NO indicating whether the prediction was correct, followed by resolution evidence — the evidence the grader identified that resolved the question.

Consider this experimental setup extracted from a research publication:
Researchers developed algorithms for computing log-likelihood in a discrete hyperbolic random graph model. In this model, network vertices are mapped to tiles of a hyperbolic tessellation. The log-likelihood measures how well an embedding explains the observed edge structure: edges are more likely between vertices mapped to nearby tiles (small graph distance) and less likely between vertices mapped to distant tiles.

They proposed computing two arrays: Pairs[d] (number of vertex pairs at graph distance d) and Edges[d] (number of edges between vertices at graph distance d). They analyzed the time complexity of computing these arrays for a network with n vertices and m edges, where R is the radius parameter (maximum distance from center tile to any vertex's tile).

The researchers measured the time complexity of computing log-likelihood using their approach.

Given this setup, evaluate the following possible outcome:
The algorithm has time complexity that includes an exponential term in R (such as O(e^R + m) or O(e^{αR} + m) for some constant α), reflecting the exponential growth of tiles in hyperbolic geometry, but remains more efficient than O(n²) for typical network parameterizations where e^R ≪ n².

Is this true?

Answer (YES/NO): NO